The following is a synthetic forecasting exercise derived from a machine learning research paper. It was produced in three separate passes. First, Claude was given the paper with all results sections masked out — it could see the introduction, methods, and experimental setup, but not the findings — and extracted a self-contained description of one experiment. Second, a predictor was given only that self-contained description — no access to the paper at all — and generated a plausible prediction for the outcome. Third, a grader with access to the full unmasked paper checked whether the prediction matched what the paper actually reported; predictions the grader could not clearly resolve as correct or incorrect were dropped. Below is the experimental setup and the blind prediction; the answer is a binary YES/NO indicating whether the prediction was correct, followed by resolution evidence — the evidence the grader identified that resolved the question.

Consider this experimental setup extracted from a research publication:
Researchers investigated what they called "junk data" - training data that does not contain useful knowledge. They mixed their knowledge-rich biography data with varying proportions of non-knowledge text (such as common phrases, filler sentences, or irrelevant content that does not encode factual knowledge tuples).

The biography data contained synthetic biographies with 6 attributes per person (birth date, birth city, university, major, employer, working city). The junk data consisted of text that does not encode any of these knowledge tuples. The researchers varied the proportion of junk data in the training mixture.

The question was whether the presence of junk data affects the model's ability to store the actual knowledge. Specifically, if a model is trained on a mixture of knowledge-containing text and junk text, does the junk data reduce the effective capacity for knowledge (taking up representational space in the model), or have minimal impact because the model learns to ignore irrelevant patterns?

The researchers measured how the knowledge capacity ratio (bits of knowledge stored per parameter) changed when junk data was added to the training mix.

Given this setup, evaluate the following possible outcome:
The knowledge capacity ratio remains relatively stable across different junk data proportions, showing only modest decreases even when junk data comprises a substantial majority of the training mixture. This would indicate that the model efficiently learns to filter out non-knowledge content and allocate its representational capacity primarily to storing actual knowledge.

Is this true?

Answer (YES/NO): NO